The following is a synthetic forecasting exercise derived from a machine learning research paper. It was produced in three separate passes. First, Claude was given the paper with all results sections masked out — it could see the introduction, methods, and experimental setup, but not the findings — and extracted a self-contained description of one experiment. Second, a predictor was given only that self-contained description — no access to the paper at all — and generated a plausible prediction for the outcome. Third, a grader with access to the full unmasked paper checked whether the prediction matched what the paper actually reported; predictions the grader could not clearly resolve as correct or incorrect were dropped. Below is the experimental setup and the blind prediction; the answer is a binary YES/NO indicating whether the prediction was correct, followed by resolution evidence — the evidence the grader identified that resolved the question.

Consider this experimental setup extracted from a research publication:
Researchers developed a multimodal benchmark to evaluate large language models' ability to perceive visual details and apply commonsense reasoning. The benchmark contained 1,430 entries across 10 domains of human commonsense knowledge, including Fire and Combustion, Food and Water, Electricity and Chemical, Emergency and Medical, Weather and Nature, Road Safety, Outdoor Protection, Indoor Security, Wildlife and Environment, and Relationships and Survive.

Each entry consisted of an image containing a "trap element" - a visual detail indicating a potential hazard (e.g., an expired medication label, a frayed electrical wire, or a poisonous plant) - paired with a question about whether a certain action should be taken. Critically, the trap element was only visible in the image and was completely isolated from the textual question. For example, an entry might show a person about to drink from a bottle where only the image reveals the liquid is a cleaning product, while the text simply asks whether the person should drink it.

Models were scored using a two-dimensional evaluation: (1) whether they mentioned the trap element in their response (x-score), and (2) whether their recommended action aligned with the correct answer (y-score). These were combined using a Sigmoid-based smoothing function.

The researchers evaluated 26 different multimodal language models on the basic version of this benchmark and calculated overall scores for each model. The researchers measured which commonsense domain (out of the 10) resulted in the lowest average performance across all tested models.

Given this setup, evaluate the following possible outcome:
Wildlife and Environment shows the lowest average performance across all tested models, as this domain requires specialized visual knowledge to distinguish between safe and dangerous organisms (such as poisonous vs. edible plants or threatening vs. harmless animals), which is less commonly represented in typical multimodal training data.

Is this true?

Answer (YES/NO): NO